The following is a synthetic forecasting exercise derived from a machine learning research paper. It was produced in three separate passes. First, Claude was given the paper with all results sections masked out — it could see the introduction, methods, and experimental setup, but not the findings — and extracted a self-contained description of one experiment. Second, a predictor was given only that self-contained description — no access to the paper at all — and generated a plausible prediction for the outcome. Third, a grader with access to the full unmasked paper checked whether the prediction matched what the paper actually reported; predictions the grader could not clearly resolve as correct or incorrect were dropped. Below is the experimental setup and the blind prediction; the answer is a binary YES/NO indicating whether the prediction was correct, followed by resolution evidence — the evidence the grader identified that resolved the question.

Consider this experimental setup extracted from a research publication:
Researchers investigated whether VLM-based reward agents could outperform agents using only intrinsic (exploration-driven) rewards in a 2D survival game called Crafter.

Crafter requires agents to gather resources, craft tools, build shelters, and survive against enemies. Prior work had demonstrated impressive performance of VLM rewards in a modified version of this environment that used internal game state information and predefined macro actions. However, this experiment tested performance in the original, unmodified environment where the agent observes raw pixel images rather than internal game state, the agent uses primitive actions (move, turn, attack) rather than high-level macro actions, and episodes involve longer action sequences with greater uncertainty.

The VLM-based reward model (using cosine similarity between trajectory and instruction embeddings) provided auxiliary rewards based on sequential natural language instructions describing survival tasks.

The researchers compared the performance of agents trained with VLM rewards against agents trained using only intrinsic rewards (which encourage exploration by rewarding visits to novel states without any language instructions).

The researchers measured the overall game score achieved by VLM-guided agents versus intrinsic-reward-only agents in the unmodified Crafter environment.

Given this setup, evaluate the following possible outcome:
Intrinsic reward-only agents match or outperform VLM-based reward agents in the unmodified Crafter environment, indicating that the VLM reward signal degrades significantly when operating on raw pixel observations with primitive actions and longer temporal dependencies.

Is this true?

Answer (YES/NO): YES